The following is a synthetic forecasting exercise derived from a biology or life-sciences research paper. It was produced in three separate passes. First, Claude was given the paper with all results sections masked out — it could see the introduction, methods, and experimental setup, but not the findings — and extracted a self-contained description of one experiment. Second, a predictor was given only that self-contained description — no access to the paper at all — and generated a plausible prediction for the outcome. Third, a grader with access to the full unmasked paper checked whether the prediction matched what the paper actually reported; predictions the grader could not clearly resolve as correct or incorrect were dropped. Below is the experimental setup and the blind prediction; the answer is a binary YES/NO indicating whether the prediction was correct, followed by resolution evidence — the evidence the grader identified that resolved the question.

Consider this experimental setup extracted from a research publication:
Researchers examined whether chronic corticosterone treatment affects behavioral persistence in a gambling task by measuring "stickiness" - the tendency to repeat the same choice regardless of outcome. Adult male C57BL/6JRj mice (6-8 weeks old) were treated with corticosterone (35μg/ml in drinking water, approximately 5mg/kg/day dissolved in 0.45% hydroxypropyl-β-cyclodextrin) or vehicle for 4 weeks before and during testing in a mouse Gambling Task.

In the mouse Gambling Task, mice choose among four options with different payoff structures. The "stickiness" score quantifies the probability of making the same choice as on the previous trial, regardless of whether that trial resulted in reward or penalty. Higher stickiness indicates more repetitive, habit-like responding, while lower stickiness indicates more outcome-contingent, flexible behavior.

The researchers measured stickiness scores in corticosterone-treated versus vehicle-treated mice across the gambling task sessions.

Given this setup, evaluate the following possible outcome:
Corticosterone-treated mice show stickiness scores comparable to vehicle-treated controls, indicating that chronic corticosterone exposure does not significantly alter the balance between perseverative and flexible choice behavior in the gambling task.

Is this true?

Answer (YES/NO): YES